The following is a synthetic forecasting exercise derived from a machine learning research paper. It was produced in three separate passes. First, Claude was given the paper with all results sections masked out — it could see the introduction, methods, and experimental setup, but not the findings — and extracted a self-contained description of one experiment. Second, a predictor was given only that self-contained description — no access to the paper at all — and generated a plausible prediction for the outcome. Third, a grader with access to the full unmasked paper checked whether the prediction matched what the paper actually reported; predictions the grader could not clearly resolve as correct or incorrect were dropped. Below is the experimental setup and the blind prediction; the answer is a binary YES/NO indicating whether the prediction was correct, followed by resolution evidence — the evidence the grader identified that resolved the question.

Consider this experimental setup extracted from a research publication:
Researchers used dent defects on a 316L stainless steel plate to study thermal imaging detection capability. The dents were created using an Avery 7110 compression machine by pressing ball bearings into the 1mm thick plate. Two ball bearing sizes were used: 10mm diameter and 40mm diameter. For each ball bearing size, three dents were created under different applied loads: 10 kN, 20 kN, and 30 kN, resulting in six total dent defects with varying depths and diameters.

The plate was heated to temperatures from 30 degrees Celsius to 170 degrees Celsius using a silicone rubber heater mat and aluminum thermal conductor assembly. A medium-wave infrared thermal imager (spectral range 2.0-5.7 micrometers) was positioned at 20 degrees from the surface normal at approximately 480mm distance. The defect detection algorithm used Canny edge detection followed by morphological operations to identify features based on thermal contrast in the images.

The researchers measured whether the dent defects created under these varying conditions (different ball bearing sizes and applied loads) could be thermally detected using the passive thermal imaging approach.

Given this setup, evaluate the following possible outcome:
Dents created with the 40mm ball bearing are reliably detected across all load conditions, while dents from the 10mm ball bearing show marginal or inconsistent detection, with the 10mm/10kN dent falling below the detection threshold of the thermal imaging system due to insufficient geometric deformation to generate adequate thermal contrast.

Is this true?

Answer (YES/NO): NO